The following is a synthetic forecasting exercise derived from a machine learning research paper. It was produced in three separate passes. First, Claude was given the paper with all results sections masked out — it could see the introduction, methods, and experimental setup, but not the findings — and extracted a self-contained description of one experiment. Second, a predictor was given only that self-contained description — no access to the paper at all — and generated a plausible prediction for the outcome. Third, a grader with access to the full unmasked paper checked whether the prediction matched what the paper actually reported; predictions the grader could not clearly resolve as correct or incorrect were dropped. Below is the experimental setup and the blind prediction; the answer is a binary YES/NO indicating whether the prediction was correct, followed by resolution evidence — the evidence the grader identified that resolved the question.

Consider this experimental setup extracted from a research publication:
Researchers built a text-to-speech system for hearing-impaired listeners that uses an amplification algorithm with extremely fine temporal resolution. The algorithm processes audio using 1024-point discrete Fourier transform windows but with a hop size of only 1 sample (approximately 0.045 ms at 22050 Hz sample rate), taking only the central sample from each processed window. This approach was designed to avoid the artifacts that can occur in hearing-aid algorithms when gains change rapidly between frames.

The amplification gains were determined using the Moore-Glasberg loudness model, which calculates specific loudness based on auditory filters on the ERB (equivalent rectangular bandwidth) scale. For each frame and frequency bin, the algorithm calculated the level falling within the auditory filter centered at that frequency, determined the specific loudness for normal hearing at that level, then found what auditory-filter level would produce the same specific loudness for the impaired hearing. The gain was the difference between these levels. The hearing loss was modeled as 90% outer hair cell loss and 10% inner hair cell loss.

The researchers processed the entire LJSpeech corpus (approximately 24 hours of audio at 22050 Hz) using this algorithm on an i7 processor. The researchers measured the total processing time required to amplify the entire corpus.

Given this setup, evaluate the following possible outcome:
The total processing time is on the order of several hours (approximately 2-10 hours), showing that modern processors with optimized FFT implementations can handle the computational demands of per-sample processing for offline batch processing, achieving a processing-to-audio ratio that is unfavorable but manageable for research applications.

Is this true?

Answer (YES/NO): NO